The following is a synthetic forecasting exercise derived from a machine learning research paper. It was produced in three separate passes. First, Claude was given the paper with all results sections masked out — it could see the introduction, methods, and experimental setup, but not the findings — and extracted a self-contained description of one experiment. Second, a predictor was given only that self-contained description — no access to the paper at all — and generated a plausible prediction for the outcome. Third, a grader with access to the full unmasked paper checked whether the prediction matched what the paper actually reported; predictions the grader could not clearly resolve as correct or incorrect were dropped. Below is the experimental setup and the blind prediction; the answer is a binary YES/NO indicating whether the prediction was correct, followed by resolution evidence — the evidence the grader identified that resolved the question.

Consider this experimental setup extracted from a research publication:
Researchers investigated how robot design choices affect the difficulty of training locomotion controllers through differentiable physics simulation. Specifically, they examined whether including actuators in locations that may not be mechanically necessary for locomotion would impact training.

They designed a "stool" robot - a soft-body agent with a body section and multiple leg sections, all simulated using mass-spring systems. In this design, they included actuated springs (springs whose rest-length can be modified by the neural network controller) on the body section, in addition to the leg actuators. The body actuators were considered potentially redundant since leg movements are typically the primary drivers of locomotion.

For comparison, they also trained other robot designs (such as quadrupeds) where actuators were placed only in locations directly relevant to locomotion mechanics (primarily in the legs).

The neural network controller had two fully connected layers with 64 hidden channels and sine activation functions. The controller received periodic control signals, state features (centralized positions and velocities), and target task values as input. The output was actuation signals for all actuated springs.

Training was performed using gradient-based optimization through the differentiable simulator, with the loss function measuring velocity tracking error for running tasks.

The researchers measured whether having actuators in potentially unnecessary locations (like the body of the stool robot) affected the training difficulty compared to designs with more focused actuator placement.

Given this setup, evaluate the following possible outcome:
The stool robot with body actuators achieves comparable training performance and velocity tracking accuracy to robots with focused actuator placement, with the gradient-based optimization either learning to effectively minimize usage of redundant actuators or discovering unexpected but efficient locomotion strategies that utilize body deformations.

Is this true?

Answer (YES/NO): NO